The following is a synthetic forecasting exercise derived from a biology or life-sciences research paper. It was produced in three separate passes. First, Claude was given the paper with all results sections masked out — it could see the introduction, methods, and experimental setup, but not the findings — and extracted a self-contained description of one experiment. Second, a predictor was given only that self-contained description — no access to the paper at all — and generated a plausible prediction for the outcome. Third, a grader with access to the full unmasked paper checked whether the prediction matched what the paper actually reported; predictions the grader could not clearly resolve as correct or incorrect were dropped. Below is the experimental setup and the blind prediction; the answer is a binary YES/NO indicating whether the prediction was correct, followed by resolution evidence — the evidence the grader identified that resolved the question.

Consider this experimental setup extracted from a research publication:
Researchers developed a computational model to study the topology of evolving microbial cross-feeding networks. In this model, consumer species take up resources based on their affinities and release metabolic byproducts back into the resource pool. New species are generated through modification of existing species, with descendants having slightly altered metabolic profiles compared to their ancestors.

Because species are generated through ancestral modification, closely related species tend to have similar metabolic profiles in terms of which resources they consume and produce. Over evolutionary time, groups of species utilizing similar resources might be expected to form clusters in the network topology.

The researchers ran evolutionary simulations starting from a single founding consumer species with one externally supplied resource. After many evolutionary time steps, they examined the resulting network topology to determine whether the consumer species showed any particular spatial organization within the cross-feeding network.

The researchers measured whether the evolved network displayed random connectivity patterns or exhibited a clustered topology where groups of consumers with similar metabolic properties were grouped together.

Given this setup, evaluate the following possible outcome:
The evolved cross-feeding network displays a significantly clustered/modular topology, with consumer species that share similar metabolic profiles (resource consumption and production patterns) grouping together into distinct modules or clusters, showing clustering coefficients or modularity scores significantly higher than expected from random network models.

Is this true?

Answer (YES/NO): NO